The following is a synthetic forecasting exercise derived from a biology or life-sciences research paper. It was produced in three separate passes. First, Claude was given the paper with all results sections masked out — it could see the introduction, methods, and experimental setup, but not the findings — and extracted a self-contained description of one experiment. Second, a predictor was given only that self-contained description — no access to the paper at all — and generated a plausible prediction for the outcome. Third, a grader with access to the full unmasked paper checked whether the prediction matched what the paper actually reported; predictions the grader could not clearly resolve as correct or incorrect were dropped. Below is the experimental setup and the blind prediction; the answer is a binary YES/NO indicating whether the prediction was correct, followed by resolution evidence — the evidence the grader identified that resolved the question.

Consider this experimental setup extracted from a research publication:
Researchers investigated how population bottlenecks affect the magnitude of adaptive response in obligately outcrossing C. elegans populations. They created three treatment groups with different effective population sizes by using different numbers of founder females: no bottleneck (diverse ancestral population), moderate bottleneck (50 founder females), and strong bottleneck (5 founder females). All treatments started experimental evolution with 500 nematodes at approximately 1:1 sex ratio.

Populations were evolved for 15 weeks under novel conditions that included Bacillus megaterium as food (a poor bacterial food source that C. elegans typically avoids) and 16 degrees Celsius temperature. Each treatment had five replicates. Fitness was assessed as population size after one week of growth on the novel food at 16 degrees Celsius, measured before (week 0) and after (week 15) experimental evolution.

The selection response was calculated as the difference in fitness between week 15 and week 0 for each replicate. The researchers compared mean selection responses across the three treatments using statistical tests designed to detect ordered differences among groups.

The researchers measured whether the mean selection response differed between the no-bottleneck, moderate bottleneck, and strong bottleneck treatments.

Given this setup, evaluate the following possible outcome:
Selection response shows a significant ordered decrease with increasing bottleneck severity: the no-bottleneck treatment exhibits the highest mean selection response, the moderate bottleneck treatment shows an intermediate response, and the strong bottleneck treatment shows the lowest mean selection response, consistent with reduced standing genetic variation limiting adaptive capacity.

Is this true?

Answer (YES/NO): NO